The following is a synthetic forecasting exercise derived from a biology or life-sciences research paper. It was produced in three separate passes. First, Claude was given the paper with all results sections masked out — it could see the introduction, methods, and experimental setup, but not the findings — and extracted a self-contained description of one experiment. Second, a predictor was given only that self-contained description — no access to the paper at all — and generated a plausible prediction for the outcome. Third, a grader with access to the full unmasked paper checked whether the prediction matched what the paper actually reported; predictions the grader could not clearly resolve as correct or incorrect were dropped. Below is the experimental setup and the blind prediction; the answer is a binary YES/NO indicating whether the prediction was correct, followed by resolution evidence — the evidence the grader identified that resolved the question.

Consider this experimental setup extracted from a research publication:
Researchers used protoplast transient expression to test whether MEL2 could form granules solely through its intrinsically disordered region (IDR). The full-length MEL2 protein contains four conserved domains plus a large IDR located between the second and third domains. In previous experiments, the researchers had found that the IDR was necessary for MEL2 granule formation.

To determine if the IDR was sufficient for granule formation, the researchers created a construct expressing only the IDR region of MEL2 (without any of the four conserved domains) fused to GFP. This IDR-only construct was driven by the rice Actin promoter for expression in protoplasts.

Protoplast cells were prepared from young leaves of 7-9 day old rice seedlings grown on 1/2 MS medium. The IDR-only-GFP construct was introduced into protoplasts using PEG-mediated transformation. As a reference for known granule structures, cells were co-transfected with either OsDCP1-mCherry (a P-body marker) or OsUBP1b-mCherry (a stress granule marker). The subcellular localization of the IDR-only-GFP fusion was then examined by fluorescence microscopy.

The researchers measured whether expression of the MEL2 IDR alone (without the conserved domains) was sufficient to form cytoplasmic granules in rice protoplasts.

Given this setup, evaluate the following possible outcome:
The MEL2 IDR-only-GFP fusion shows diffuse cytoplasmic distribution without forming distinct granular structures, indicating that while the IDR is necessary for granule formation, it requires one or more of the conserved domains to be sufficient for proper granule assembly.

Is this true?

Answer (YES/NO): YES